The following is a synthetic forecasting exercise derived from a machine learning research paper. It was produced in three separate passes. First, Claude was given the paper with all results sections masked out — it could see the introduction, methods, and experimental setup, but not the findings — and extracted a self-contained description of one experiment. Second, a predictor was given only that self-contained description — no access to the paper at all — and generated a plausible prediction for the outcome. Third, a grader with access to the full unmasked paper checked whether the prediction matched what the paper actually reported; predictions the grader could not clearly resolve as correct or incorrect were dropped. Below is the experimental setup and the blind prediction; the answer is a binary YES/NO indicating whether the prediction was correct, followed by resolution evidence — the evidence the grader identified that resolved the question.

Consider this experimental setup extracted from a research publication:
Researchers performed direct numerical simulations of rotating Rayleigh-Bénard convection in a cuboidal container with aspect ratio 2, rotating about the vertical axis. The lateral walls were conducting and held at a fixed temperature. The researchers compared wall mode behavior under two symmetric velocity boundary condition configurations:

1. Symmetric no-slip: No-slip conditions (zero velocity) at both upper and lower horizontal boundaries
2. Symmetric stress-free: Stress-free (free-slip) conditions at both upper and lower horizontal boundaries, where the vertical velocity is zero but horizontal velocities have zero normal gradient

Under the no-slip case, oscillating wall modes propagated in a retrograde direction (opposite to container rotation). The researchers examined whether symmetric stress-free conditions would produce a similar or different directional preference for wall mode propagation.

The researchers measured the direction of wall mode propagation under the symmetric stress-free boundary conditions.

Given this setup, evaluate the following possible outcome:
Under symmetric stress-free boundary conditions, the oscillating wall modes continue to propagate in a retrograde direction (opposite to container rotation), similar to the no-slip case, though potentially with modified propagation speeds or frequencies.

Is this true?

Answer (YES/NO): NO